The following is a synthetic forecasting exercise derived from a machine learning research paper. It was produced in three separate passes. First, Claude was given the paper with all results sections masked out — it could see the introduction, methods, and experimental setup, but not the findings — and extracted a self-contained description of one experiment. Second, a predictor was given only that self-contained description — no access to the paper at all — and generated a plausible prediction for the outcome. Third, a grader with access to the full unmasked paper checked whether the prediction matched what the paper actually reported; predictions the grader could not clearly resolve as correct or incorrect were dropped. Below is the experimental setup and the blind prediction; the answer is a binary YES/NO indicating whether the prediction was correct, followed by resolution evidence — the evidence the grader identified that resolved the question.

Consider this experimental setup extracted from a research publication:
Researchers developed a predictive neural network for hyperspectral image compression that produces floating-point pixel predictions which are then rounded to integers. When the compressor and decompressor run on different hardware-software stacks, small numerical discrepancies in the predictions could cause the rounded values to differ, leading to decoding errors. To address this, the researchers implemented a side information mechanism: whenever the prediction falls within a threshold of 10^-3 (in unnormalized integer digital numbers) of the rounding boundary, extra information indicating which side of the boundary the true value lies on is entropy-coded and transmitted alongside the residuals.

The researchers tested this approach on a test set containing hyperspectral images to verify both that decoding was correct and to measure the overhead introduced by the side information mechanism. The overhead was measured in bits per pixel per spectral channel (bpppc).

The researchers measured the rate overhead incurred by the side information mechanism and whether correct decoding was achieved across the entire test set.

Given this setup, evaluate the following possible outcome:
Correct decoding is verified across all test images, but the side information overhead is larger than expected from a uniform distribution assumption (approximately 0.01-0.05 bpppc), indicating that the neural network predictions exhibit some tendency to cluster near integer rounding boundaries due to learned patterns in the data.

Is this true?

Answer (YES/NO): YES